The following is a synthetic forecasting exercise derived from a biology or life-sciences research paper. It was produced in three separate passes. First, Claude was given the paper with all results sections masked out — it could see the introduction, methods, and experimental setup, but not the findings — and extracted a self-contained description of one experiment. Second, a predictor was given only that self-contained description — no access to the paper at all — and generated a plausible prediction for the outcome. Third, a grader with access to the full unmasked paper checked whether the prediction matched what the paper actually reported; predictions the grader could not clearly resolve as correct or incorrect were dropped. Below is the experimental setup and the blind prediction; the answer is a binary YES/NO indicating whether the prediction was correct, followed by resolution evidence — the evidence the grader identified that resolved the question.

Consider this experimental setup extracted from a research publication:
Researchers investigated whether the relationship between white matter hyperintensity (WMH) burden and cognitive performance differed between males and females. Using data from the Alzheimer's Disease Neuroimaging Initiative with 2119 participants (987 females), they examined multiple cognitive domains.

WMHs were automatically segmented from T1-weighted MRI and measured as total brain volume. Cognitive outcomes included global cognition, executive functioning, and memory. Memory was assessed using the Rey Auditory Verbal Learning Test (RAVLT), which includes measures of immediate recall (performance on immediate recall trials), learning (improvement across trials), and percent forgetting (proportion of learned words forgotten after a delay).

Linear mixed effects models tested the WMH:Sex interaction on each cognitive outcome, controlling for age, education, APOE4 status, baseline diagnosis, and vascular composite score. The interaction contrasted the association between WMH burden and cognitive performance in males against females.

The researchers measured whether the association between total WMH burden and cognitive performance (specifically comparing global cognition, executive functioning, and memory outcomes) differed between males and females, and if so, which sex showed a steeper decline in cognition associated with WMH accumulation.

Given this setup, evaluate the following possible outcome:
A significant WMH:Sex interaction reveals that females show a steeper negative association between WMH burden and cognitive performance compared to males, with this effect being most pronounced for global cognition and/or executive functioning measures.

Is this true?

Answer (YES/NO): YES